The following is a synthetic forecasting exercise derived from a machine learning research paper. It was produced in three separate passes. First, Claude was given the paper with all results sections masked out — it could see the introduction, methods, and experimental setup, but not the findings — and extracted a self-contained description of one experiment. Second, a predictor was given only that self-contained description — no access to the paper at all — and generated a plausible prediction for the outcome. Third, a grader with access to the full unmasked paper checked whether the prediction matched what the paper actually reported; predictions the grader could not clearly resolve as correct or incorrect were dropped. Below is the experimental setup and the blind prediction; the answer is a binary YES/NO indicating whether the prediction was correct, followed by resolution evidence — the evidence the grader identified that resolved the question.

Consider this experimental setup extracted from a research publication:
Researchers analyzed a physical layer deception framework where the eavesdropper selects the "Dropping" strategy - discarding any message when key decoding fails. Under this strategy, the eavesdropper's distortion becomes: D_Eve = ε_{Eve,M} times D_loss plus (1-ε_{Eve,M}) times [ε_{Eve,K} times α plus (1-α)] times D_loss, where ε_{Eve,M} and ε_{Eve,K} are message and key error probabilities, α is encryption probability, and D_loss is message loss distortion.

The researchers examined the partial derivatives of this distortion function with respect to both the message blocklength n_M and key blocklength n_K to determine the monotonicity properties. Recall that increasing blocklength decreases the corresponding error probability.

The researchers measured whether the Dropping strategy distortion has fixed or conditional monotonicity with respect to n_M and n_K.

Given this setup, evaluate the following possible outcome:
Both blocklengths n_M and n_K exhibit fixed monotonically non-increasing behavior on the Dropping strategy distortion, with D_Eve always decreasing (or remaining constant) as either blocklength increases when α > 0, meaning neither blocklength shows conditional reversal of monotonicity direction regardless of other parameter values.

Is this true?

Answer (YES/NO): YES